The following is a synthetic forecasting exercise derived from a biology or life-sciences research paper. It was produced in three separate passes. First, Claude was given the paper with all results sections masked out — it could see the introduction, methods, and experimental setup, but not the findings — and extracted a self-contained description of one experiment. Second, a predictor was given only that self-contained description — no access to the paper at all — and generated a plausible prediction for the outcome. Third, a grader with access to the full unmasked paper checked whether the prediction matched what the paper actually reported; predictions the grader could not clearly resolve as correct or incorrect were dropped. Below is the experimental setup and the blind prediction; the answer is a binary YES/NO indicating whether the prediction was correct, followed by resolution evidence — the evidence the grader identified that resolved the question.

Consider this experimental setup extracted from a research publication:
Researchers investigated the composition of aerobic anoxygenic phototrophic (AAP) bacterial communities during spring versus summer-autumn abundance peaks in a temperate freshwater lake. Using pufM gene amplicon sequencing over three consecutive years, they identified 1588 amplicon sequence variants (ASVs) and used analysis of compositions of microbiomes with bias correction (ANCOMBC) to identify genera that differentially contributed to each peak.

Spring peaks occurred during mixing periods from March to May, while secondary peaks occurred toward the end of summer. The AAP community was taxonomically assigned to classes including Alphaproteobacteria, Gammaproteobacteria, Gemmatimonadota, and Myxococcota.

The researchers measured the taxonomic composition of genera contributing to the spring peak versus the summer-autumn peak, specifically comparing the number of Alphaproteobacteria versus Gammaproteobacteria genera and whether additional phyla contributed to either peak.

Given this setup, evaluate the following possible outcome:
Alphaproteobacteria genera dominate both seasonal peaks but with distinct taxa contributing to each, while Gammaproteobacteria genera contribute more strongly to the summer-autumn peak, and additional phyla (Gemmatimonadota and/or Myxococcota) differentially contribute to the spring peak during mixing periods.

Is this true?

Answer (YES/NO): NO